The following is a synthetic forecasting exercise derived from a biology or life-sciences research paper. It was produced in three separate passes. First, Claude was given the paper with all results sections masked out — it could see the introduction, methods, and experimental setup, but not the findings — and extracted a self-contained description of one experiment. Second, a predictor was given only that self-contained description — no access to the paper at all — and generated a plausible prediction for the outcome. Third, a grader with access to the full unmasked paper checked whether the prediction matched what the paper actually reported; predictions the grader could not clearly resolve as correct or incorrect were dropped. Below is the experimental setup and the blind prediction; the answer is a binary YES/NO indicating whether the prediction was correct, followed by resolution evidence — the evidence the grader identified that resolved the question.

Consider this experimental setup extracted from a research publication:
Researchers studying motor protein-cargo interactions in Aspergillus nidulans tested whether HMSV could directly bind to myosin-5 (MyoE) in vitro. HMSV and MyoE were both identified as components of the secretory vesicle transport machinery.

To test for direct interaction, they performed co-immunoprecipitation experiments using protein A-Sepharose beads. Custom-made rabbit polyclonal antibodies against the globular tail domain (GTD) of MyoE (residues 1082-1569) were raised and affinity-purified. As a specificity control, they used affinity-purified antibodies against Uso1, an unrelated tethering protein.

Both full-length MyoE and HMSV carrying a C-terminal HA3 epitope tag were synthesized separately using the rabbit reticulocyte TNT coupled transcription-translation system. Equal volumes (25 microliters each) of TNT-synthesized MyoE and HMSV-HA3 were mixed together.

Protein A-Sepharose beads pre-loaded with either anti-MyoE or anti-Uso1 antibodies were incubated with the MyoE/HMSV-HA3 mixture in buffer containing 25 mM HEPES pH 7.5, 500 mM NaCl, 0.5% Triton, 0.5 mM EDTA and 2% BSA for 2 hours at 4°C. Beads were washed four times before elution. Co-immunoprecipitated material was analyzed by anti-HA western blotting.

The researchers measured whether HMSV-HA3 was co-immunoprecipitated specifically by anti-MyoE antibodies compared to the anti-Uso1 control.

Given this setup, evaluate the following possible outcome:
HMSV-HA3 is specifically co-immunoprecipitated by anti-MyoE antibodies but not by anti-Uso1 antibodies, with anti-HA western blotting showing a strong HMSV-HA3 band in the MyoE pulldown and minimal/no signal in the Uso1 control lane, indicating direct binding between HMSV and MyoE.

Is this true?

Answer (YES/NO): YES